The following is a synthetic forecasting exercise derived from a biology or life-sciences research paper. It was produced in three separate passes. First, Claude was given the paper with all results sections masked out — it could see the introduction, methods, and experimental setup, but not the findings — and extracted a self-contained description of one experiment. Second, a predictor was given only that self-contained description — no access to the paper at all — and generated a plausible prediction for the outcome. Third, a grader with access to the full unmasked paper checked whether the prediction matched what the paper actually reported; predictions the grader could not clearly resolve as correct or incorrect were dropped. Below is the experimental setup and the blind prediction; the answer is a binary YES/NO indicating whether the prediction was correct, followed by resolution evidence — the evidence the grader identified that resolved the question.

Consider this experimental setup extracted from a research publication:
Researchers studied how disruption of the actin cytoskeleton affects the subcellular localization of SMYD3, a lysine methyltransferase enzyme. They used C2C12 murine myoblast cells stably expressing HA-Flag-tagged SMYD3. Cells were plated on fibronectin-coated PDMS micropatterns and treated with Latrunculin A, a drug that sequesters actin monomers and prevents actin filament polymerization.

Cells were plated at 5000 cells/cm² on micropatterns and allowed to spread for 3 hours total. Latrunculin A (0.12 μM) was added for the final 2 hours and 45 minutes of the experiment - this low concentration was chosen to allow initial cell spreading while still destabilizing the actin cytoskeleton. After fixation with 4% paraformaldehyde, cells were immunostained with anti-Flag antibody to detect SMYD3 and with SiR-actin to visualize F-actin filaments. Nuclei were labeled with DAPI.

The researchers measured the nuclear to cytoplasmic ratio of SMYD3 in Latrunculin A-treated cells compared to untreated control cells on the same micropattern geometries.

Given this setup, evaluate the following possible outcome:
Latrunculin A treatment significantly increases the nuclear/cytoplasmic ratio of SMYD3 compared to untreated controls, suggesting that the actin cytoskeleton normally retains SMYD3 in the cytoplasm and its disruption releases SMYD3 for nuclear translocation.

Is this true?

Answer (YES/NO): YES